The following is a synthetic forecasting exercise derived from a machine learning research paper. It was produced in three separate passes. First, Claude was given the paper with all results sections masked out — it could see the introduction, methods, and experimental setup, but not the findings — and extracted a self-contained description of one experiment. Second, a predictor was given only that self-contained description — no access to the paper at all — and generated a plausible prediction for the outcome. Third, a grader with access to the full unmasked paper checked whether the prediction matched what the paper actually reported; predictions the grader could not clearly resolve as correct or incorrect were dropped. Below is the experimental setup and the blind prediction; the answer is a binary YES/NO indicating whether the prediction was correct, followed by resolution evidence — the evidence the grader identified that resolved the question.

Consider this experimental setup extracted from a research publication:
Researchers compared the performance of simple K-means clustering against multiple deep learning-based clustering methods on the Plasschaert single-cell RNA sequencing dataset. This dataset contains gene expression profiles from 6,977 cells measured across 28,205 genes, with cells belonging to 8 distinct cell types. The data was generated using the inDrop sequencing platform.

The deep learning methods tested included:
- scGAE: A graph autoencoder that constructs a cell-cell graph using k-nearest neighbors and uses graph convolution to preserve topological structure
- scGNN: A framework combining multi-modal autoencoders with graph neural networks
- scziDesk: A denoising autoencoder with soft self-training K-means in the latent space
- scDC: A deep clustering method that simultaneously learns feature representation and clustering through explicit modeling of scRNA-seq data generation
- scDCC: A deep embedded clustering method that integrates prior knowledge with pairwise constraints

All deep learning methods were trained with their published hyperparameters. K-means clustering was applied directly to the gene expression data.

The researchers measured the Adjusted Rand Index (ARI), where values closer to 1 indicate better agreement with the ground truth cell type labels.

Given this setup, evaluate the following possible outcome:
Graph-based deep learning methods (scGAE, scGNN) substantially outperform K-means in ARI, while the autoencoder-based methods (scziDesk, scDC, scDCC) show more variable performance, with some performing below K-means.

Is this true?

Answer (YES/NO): NO